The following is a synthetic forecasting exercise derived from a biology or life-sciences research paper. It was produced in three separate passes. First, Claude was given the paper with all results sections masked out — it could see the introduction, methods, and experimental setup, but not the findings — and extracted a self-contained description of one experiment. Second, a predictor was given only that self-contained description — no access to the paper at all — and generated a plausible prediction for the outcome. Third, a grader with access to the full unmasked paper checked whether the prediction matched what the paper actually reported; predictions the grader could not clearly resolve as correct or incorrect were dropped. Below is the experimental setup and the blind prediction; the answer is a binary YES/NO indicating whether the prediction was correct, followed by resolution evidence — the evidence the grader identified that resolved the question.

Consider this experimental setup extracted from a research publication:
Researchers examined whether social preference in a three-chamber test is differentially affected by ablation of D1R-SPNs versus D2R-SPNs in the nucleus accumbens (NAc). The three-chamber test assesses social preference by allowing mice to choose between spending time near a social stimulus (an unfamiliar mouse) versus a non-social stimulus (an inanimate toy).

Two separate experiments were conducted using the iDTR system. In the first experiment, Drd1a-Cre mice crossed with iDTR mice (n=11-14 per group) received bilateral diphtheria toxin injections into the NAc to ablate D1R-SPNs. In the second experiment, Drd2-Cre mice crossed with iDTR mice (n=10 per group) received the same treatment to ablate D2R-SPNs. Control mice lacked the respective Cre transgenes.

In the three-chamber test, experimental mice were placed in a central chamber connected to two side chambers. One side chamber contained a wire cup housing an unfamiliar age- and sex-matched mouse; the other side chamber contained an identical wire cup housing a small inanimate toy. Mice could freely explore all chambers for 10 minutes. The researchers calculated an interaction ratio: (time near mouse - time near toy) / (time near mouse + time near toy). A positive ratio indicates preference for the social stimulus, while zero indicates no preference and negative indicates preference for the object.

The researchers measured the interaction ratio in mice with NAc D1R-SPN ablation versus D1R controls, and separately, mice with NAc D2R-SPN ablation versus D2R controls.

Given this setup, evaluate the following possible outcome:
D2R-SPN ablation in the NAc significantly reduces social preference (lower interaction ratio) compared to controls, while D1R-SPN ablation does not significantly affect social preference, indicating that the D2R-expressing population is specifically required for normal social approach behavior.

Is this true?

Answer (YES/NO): NO